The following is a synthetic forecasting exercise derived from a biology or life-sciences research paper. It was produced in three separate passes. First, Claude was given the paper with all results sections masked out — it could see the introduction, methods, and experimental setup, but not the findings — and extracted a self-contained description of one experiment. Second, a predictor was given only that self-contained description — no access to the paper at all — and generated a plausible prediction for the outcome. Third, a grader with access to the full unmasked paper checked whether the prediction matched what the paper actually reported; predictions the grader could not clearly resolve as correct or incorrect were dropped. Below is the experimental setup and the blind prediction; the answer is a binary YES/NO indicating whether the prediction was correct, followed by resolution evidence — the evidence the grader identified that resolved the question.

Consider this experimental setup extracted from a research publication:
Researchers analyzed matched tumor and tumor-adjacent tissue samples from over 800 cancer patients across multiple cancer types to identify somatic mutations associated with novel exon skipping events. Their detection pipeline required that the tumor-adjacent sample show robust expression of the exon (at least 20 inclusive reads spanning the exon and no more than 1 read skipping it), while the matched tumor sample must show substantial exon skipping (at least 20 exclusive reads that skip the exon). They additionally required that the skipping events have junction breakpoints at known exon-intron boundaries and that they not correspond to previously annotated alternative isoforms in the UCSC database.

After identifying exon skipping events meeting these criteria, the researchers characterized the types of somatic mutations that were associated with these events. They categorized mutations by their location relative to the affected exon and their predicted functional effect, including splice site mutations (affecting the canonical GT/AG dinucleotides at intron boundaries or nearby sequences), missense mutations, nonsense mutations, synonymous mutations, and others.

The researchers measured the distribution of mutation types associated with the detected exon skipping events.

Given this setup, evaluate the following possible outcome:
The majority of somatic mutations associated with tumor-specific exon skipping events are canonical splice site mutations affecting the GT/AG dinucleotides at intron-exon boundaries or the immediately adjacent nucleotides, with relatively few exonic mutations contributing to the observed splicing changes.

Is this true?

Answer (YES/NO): YES